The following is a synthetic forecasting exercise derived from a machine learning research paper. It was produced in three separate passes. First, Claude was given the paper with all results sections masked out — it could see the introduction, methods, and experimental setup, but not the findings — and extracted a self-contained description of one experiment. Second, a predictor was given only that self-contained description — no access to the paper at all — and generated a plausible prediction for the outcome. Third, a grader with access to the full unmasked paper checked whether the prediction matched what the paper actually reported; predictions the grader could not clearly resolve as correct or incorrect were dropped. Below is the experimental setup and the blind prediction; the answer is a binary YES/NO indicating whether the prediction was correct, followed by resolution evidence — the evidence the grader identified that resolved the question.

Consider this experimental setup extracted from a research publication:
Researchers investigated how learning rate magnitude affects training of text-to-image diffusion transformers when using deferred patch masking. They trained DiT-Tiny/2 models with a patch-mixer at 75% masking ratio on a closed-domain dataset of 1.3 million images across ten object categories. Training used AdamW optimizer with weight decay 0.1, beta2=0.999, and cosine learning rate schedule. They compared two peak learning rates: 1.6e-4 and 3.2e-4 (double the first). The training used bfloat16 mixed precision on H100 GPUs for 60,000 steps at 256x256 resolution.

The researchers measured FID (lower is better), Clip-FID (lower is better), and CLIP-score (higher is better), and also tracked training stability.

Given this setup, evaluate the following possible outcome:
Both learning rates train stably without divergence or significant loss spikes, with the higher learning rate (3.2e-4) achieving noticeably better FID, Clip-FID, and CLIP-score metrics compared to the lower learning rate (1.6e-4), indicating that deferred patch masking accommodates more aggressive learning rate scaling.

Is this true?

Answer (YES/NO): YES